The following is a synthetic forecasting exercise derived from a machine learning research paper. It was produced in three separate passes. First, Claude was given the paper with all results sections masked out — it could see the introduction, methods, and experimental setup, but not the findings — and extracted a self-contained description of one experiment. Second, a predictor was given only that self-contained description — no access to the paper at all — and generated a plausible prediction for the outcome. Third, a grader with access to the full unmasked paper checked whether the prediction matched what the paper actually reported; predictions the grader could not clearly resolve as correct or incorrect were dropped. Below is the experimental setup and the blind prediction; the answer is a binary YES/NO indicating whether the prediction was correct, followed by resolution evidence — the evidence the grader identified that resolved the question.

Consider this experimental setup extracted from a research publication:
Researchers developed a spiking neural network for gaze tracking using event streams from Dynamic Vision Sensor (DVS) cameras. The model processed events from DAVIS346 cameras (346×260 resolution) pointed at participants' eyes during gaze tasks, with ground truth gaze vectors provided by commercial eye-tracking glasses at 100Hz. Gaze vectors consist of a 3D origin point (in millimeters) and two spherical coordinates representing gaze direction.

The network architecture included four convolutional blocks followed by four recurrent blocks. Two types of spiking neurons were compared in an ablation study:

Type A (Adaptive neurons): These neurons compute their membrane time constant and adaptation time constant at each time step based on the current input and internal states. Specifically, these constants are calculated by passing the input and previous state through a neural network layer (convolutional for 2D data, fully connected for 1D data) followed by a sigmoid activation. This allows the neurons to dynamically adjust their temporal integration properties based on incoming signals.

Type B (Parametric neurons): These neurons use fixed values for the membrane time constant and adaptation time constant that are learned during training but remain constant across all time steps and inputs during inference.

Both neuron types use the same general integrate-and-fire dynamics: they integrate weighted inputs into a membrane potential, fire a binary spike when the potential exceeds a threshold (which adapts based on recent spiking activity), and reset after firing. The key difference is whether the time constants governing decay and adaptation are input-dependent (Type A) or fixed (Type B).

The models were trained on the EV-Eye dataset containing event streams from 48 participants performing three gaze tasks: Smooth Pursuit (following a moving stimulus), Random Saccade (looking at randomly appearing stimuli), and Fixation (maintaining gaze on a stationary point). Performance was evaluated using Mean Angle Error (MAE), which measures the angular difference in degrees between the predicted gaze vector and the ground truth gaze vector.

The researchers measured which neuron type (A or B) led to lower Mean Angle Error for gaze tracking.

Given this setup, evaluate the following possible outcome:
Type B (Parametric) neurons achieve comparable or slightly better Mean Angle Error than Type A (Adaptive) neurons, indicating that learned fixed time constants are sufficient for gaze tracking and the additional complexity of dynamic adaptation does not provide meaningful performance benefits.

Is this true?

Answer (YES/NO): NO